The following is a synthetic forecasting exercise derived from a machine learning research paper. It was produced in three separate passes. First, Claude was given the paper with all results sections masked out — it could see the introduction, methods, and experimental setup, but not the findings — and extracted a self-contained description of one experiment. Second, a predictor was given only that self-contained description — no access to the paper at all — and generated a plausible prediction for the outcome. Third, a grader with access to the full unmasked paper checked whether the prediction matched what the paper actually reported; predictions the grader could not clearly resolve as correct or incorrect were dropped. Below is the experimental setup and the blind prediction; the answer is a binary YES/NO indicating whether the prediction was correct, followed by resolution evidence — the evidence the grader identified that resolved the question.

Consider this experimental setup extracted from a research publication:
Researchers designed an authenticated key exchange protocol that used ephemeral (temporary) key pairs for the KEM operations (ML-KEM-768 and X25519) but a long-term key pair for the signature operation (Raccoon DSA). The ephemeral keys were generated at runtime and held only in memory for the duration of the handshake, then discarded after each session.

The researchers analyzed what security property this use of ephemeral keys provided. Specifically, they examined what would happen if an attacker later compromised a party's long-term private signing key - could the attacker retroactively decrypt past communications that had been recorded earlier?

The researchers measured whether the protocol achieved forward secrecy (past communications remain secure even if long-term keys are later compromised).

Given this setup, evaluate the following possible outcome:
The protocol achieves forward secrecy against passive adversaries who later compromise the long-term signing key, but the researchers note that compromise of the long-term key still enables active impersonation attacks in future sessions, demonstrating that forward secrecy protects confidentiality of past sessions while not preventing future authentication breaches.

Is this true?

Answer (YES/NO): NO